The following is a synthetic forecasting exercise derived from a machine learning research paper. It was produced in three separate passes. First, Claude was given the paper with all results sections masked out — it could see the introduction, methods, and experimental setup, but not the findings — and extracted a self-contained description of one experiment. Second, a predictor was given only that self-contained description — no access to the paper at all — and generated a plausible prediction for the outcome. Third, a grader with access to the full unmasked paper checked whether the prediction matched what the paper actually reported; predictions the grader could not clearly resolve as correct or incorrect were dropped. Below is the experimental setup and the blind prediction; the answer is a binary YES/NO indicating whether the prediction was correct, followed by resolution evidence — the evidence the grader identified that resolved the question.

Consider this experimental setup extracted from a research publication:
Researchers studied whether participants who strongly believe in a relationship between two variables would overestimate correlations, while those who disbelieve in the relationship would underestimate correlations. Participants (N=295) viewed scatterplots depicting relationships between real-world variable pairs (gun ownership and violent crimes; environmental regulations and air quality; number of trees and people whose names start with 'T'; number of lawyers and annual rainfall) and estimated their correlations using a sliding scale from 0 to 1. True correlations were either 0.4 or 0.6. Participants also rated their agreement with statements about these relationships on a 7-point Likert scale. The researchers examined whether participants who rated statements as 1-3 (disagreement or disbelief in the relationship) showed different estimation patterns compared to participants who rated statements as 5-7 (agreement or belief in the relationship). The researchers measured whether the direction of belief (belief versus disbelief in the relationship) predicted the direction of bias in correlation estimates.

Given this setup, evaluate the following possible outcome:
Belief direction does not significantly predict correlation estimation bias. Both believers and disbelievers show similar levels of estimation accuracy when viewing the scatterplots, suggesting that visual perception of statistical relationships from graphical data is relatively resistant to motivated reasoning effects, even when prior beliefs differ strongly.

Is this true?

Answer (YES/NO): NO